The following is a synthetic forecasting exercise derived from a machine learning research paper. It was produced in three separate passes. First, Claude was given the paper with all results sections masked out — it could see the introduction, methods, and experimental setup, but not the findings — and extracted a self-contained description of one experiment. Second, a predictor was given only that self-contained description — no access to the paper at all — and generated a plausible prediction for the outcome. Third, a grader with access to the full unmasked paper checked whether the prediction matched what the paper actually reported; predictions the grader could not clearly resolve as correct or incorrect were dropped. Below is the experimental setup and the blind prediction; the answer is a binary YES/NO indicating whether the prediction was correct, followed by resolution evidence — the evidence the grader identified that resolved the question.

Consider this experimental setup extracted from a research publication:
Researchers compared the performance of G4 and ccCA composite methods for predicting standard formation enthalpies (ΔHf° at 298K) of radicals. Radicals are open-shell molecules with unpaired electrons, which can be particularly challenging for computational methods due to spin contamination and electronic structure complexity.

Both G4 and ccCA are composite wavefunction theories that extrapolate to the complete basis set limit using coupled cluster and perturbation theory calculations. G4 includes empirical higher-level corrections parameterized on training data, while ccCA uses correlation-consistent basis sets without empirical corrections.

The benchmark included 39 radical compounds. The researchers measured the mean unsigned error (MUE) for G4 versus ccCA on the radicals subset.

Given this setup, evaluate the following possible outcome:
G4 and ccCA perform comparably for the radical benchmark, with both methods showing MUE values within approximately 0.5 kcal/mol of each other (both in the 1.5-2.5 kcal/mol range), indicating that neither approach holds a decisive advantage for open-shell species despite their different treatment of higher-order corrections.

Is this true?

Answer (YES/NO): NO